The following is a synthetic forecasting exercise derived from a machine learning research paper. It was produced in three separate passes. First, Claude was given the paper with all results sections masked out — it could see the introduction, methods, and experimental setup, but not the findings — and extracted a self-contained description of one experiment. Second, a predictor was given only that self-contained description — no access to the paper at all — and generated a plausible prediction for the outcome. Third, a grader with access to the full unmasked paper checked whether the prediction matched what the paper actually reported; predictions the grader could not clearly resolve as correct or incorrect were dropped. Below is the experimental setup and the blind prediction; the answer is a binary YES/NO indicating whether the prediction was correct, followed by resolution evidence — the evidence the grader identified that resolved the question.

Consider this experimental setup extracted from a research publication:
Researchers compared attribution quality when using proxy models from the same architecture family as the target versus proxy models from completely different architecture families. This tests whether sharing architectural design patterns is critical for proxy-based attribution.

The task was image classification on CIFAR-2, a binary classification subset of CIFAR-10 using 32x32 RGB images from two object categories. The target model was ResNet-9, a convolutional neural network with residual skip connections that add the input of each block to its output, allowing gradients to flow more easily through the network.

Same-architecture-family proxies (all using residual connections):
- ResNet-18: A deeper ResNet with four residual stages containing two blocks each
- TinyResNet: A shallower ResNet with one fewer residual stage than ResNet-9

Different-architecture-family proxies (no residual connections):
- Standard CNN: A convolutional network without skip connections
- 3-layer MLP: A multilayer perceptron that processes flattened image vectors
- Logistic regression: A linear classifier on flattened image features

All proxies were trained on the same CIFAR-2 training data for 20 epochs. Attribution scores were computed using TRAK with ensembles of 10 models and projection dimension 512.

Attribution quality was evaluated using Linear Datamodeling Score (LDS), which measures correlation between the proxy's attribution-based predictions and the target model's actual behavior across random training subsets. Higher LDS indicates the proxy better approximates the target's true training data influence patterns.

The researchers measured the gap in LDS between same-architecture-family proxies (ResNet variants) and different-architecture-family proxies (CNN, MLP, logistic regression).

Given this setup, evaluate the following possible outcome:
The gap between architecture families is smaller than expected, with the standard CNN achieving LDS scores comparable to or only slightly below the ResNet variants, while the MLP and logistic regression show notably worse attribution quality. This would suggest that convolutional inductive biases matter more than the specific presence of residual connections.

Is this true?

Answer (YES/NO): NO